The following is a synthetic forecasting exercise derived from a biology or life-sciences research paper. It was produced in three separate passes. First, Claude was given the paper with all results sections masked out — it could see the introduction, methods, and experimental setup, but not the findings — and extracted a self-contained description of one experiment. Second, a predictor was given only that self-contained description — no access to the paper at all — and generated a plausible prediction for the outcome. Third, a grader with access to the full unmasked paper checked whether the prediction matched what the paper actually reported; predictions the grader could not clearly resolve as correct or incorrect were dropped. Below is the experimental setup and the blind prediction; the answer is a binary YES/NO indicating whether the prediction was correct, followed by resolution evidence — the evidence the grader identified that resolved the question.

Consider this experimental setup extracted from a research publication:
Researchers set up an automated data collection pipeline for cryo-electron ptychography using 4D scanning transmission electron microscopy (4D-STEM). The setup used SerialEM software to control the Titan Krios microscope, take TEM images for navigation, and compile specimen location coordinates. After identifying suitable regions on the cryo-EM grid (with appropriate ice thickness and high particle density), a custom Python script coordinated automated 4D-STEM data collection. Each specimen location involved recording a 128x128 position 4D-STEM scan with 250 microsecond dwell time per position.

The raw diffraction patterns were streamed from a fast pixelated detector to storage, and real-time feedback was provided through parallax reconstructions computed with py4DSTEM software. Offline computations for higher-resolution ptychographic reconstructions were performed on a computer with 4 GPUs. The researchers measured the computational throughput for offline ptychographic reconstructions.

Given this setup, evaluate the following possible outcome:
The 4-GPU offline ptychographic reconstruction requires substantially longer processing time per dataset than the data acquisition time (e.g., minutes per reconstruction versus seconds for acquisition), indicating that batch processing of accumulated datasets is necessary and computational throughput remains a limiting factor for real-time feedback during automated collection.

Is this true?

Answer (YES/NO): NO